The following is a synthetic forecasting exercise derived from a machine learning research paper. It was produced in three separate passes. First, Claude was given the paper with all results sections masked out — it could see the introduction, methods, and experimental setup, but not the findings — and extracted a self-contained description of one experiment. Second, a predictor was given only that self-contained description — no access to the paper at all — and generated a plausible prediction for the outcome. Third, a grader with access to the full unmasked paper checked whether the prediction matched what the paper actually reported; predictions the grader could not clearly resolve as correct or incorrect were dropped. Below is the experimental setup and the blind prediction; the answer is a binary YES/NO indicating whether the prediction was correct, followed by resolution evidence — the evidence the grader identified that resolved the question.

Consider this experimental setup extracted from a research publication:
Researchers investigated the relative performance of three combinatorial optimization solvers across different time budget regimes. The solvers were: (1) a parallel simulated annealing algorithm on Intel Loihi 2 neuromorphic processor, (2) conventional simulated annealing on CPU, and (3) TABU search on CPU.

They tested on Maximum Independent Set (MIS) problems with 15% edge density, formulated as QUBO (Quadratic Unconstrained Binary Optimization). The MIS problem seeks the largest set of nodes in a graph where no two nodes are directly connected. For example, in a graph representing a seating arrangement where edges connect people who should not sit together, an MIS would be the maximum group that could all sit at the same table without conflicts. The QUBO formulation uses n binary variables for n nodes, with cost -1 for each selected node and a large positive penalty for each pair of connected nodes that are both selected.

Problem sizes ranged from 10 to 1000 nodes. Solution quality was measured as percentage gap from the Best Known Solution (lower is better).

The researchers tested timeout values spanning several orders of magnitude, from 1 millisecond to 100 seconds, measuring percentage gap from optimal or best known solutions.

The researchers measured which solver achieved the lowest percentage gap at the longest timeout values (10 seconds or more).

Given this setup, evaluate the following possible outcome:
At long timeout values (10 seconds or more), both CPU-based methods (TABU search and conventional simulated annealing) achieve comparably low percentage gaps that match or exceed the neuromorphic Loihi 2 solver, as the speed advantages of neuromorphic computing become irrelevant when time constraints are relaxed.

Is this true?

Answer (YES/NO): YES